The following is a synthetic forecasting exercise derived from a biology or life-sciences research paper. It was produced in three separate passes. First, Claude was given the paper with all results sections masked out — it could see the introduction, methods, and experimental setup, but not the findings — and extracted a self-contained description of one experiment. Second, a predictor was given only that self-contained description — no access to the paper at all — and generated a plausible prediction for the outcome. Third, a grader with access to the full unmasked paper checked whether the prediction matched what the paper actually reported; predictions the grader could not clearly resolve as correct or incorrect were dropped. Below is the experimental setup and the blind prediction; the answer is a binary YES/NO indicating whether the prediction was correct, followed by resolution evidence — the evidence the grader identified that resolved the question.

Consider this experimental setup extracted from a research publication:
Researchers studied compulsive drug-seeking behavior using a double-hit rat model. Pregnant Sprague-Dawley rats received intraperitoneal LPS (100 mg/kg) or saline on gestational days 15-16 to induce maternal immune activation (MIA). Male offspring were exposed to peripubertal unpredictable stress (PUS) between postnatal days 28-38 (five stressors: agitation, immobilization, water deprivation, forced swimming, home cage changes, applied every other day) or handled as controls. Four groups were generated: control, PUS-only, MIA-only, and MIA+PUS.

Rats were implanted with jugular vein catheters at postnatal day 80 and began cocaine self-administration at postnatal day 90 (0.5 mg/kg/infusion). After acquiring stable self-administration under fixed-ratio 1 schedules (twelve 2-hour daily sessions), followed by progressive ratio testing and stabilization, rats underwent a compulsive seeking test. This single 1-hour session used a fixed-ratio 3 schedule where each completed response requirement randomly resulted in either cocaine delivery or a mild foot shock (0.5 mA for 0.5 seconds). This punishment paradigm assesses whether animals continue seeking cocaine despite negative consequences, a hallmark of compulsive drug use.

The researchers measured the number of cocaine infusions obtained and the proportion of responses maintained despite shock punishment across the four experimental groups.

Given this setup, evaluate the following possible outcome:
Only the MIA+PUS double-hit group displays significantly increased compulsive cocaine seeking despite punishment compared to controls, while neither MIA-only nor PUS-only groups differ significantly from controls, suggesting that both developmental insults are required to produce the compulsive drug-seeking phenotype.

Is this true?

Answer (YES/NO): NO